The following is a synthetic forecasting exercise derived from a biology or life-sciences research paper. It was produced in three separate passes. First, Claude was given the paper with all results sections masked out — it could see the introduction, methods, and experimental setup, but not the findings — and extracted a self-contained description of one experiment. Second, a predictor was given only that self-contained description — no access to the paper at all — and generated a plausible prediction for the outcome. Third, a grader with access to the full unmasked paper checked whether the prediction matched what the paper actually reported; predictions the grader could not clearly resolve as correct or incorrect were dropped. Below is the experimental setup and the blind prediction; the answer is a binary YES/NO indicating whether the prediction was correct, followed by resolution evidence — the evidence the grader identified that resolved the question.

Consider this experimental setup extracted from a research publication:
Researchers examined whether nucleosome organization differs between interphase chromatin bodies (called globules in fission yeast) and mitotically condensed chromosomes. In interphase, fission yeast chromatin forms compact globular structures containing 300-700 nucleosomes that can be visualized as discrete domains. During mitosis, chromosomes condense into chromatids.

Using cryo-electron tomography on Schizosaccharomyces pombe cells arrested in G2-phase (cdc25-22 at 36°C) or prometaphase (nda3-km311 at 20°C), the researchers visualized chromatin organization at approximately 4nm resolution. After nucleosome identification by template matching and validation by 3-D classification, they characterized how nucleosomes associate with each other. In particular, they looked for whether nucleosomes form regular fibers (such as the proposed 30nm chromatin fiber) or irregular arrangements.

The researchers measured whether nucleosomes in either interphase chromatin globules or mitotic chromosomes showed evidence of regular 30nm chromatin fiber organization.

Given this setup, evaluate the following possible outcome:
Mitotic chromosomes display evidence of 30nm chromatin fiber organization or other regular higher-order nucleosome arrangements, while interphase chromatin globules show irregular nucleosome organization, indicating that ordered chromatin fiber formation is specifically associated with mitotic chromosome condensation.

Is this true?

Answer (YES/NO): NO